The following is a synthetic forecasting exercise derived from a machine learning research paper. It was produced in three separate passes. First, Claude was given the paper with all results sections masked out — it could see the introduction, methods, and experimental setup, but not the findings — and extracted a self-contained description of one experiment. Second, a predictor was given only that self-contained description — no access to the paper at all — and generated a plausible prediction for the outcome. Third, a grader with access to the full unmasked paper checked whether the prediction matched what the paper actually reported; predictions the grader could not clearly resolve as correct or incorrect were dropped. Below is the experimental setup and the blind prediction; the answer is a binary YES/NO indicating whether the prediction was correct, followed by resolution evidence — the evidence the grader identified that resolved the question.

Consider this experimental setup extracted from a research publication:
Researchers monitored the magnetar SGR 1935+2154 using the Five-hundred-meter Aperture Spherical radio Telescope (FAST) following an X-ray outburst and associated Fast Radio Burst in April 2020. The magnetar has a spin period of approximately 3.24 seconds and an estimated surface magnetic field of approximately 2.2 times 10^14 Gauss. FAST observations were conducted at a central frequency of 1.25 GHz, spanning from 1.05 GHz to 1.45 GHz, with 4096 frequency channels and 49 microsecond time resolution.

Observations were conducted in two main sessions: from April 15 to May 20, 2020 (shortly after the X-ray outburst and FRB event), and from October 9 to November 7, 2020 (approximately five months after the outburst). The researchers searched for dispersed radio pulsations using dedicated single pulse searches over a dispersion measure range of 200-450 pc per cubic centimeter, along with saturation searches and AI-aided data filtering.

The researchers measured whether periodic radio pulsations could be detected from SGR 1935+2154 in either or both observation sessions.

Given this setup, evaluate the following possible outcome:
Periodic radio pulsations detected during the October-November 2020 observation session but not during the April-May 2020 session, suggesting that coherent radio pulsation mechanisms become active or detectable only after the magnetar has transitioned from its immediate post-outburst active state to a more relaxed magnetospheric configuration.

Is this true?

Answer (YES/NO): YES